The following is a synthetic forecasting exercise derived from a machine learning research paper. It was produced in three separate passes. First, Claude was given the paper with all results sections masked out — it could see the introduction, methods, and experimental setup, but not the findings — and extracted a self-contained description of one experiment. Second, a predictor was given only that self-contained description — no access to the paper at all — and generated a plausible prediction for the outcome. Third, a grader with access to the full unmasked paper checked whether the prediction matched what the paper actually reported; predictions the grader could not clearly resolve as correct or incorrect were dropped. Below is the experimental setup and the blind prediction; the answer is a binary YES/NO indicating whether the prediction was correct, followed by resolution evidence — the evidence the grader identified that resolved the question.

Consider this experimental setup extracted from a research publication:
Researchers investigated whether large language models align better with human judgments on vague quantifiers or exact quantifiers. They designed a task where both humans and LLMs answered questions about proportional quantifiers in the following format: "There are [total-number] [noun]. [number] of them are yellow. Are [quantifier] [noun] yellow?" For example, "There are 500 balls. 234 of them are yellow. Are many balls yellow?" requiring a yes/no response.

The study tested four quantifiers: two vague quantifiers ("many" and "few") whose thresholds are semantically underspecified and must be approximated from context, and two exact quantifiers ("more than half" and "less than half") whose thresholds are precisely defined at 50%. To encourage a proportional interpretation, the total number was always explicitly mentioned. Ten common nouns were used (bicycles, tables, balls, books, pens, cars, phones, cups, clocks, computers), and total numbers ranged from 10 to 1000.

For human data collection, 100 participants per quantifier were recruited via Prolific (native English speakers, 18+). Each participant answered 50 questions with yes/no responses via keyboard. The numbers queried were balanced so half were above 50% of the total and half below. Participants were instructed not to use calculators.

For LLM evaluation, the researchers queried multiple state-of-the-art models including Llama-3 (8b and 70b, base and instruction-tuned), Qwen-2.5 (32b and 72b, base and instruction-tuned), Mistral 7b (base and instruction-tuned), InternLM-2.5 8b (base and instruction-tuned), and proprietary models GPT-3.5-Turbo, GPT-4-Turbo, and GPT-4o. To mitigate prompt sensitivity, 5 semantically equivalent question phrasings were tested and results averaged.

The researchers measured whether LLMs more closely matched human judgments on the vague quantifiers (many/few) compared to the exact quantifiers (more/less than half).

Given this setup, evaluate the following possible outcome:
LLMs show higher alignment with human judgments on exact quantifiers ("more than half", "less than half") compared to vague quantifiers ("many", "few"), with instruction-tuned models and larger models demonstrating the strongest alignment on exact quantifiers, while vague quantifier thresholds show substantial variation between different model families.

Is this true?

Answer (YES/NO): YES